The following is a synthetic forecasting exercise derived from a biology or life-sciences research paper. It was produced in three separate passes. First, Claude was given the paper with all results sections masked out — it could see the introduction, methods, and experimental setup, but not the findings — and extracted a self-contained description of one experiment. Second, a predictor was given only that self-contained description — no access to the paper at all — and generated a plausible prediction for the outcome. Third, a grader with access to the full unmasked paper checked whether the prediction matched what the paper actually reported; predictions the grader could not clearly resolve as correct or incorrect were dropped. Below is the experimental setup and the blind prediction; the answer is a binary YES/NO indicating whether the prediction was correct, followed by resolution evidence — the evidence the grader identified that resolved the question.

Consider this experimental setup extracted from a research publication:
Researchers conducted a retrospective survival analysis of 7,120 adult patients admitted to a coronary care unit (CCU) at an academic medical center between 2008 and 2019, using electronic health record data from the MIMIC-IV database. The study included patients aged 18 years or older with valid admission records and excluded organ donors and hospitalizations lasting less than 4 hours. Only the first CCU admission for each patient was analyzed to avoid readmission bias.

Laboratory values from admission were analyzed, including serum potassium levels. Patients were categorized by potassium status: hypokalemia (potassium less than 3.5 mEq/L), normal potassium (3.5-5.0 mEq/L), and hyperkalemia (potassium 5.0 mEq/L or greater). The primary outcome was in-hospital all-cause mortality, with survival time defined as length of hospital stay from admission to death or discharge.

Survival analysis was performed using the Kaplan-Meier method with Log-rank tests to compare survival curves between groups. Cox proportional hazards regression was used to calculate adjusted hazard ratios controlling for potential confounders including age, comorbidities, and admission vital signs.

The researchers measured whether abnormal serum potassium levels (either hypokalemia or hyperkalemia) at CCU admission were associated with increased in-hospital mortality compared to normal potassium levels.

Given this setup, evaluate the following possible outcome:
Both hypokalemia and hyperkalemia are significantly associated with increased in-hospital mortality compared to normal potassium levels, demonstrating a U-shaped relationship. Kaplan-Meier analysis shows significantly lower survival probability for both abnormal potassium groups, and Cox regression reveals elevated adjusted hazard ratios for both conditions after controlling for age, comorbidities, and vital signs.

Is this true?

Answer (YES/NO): NO